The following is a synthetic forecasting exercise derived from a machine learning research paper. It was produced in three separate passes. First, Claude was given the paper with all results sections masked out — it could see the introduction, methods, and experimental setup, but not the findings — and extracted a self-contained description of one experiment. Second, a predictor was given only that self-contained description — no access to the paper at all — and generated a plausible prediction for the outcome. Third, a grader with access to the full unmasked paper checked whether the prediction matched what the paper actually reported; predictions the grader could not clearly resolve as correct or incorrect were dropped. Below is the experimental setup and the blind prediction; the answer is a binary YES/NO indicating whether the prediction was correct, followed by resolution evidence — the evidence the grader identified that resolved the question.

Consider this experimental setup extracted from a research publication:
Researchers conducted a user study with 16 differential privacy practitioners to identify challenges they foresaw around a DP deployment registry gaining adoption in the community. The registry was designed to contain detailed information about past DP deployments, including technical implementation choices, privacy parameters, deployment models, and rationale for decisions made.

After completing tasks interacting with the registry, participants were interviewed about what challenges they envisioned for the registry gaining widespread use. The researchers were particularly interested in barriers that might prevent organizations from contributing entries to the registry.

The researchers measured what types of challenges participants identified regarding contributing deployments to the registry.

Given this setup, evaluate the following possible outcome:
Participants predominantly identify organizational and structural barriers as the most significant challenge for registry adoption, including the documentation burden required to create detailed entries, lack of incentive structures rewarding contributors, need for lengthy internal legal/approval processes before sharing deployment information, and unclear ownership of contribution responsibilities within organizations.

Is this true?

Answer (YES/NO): NO